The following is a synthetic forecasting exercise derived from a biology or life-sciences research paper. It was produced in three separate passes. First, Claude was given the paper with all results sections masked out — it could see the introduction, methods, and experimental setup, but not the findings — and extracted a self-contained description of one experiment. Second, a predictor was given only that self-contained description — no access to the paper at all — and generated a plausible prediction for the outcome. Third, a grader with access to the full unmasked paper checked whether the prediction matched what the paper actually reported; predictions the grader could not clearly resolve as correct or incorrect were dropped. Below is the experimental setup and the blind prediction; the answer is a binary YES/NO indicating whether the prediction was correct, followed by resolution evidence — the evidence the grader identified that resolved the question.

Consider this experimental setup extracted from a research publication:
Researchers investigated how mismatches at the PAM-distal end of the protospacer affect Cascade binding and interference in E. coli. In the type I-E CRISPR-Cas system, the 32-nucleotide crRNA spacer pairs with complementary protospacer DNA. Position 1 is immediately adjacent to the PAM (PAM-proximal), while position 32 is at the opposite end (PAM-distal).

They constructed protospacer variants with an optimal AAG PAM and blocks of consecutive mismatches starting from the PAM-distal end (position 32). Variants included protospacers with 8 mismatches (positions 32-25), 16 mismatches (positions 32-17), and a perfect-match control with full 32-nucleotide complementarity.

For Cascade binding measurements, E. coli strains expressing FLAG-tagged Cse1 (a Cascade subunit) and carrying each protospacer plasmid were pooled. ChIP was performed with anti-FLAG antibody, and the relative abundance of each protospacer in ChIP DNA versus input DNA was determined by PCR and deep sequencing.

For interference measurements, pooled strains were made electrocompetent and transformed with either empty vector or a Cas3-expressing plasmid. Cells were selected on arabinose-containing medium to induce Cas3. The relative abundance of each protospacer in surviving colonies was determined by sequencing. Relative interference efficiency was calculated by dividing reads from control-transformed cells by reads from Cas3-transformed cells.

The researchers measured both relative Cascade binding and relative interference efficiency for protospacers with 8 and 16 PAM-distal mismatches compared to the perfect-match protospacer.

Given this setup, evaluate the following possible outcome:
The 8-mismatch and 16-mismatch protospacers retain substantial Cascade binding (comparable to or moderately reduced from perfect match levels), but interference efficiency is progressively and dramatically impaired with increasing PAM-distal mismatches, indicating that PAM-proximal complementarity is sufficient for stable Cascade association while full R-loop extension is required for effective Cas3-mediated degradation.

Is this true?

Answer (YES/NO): NO